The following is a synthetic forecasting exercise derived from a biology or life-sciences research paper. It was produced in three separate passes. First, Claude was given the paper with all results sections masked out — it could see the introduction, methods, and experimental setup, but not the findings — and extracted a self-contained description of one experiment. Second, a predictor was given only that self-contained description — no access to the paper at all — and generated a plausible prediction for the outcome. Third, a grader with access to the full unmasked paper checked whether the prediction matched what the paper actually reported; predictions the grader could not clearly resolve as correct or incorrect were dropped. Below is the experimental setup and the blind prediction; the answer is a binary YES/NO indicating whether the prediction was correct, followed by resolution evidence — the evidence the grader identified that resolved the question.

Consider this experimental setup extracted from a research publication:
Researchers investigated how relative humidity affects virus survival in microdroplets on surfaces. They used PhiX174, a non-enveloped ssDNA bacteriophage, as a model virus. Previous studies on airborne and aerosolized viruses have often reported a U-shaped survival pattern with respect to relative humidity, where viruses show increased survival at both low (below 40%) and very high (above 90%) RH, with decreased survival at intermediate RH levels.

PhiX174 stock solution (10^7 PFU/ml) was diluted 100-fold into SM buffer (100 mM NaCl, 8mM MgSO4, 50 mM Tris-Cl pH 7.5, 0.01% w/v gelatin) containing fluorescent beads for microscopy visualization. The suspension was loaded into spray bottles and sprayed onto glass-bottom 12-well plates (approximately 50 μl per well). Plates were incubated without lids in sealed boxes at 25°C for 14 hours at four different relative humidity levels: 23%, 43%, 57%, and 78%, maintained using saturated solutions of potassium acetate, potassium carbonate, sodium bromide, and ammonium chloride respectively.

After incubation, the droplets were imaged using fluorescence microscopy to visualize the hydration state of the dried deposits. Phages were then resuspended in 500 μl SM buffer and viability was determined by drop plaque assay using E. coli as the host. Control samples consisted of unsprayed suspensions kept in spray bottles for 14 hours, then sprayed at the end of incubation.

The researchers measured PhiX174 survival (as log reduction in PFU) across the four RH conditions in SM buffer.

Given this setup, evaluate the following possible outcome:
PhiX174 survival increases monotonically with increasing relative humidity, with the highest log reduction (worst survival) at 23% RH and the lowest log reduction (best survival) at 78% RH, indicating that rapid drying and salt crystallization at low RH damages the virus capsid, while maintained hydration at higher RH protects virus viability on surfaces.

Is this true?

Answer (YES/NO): NO